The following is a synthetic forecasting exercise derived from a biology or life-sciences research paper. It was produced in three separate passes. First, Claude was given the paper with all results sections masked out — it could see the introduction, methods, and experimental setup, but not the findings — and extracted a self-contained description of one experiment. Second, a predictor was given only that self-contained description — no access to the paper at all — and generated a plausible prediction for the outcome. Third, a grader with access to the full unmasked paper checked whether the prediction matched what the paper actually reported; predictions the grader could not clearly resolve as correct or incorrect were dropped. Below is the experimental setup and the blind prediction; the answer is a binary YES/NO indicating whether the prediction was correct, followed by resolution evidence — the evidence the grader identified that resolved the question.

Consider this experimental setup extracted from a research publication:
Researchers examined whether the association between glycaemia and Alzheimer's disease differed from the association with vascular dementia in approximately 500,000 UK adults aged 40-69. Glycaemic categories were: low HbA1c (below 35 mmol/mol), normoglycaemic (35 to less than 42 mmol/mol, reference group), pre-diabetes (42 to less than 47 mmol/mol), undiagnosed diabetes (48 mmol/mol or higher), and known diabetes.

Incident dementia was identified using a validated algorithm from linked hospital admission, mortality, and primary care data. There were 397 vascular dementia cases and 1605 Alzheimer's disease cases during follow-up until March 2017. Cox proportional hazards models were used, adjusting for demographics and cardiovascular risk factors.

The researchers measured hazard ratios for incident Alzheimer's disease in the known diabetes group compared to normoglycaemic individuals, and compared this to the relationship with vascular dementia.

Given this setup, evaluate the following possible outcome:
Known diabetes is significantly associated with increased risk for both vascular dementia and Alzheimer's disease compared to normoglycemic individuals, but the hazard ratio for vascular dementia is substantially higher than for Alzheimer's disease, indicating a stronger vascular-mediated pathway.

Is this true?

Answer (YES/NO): NO